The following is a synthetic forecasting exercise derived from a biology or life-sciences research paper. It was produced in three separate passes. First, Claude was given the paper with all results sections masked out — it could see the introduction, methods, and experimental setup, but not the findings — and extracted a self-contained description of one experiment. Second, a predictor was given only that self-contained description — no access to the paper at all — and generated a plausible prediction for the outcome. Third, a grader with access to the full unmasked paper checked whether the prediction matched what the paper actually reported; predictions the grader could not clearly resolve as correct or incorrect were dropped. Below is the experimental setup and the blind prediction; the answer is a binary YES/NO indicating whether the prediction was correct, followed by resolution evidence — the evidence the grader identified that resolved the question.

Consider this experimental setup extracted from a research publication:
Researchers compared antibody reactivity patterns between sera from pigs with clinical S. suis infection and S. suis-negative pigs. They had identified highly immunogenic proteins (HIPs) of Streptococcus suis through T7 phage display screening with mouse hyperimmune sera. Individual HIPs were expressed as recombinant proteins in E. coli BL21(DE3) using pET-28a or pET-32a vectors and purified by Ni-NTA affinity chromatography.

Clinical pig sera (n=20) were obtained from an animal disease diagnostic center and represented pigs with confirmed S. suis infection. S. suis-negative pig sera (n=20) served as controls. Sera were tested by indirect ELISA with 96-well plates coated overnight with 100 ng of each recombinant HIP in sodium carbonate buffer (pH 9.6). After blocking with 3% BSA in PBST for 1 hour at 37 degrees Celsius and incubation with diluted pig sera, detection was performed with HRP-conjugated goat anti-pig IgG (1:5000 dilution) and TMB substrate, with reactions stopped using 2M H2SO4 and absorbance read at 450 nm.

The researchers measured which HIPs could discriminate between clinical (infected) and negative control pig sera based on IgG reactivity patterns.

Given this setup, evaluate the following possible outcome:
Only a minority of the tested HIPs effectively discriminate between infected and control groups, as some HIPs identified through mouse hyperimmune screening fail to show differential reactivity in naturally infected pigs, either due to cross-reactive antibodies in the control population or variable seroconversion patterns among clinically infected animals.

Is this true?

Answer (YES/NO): NO